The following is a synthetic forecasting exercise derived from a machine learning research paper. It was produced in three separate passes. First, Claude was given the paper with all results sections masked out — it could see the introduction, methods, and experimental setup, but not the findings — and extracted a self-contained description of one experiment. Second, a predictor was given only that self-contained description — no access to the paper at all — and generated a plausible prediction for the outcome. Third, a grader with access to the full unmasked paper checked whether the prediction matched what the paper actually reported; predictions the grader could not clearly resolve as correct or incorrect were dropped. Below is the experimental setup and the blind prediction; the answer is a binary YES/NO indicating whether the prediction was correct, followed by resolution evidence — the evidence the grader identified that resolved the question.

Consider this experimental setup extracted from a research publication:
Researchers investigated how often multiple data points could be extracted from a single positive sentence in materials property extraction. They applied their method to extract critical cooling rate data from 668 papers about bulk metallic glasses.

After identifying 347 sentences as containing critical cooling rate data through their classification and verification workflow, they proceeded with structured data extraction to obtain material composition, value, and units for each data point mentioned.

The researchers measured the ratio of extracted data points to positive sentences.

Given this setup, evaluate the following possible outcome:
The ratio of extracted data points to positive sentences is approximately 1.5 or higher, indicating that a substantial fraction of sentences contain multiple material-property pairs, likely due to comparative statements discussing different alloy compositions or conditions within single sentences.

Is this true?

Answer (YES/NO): NO